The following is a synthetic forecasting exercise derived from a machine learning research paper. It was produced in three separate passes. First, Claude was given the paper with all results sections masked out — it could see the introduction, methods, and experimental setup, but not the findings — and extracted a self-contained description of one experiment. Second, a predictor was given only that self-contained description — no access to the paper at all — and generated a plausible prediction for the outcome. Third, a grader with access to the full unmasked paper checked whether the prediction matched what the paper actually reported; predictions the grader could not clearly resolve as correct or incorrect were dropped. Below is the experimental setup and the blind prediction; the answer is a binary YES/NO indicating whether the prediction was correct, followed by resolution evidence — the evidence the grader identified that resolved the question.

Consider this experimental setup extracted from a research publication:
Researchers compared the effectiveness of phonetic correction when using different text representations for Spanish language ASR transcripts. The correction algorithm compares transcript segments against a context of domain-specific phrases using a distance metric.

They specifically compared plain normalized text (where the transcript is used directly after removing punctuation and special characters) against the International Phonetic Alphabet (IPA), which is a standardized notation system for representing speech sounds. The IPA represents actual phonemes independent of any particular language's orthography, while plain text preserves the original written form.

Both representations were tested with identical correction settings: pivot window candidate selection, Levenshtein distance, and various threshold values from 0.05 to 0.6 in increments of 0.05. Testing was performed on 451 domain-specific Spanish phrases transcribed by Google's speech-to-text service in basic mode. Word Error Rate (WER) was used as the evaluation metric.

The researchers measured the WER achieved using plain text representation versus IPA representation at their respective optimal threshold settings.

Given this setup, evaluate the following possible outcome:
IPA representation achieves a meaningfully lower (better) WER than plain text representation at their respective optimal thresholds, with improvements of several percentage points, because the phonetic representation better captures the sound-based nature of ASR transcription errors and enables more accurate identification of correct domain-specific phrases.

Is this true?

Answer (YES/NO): YES